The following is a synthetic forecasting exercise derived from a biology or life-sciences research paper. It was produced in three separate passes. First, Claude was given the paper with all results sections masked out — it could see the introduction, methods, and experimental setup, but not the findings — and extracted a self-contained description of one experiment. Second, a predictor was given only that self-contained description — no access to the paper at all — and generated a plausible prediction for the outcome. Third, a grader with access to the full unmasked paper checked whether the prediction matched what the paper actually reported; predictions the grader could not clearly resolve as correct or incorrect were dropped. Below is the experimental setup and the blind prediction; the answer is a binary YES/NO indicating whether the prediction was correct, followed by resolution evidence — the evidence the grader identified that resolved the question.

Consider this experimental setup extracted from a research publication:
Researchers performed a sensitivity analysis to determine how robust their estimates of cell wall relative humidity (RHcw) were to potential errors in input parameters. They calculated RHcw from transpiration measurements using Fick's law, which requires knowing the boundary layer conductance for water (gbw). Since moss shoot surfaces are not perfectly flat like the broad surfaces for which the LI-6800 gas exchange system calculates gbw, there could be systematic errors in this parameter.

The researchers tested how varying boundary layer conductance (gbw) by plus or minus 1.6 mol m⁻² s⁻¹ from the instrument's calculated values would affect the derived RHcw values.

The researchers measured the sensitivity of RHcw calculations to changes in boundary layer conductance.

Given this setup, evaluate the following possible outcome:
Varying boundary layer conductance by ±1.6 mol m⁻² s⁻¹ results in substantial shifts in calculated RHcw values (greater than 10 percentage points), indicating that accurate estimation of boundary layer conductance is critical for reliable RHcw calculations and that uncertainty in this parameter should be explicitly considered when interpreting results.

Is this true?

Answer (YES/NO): NO